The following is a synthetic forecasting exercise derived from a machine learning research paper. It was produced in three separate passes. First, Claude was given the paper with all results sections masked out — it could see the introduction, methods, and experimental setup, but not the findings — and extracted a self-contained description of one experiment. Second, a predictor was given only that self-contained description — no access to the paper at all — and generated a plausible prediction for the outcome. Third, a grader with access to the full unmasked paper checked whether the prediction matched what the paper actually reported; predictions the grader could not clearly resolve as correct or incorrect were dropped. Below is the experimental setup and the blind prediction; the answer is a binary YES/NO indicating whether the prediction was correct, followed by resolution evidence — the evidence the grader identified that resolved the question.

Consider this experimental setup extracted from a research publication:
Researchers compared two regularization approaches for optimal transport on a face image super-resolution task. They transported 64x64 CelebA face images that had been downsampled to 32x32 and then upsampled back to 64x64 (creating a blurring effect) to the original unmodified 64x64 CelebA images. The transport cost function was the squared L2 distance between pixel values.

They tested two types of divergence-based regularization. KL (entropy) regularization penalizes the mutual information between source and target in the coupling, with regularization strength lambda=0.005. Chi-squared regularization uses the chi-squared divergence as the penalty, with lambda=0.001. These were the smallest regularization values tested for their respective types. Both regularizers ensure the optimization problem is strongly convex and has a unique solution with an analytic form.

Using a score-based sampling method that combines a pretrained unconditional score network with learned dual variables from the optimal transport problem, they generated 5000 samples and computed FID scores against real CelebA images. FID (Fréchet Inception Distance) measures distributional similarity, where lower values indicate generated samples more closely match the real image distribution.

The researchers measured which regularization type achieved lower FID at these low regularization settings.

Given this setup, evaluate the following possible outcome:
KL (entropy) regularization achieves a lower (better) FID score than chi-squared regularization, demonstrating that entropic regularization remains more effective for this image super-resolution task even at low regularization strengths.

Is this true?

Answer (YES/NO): NO